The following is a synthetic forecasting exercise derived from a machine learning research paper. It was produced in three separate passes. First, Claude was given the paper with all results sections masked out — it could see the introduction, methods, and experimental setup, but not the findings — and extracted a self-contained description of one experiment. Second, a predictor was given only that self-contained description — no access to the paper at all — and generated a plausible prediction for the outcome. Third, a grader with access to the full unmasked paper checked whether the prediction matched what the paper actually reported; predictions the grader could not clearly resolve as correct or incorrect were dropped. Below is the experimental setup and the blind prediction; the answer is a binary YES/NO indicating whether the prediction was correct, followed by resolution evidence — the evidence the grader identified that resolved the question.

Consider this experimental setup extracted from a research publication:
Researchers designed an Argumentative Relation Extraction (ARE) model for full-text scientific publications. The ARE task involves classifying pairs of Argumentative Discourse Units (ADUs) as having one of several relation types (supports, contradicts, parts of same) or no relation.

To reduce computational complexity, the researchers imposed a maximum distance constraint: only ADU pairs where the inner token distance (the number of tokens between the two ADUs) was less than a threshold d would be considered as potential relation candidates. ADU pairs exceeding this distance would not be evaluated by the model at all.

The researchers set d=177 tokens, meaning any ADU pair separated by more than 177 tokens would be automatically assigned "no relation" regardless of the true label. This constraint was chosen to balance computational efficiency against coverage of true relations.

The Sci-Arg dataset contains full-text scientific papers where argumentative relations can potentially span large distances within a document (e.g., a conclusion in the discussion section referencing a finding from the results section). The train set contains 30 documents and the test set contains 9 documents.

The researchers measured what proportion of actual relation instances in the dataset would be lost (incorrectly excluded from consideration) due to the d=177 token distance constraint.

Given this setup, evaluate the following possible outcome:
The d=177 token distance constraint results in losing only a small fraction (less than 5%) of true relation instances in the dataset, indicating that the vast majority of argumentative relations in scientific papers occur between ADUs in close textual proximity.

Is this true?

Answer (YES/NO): YES